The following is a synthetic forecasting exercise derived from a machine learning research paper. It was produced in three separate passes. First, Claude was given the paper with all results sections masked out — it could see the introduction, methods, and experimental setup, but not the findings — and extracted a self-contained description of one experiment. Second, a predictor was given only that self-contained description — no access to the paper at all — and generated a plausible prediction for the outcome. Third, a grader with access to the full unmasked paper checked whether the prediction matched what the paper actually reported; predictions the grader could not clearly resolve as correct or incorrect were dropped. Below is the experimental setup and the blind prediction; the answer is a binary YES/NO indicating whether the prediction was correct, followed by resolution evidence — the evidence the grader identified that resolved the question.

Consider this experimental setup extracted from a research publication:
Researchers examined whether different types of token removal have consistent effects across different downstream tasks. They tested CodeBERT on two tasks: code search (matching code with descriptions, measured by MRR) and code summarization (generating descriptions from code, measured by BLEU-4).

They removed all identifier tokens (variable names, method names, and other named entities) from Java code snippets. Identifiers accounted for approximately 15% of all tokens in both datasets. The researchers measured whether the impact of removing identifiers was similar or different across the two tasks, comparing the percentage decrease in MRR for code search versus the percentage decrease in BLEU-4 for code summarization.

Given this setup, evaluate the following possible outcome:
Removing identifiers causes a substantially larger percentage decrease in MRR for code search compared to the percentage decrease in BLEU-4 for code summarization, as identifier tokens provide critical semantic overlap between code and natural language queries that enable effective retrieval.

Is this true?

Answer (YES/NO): YES